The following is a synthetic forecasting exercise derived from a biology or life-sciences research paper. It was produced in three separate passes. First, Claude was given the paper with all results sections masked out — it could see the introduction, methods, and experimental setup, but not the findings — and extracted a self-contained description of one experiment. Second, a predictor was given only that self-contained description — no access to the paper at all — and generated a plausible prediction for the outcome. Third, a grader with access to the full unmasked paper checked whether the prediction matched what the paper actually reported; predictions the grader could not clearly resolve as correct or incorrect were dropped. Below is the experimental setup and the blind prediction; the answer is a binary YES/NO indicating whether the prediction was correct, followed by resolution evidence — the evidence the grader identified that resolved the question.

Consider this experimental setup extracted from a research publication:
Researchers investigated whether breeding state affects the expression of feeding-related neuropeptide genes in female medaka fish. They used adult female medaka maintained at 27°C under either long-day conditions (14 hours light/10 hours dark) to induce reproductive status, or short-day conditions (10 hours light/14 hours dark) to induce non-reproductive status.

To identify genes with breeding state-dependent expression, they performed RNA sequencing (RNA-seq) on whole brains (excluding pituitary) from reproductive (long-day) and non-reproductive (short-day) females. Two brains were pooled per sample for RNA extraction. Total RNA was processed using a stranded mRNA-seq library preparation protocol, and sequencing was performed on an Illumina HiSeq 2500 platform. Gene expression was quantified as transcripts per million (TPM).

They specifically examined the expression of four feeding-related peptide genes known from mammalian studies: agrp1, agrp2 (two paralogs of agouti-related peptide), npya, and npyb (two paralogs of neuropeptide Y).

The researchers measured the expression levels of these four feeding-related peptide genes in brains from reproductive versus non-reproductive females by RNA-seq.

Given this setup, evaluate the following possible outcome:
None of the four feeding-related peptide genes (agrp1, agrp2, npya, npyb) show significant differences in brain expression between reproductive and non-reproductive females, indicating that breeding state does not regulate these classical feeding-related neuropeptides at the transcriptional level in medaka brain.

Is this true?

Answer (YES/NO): NO